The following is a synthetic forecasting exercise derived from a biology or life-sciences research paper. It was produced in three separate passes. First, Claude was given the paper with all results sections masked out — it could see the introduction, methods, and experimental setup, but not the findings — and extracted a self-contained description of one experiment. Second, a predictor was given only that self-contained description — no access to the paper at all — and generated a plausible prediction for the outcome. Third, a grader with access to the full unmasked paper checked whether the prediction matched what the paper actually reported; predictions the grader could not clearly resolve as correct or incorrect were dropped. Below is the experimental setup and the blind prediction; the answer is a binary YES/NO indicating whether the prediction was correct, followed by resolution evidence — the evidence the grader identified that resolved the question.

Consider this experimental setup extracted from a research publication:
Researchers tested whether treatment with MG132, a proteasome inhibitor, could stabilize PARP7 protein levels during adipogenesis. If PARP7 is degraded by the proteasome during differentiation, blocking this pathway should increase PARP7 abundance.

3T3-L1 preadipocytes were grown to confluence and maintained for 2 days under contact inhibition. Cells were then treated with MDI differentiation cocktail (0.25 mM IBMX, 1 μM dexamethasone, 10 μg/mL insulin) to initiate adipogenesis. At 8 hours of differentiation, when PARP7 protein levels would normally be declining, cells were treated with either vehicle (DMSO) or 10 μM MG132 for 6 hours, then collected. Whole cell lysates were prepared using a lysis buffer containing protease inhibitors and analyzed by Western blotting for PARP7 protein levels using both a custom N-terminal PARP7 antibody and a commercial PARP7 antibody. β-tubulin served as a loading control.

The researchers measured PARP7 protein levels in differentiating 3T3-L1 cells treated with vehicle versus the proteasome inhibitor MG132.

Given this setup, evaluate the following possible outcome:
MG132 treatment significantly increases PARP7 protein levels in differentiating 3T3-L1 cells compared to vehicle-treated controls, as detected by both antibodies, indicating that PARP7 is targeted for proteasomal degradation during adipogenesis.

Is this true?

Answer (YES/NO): YES